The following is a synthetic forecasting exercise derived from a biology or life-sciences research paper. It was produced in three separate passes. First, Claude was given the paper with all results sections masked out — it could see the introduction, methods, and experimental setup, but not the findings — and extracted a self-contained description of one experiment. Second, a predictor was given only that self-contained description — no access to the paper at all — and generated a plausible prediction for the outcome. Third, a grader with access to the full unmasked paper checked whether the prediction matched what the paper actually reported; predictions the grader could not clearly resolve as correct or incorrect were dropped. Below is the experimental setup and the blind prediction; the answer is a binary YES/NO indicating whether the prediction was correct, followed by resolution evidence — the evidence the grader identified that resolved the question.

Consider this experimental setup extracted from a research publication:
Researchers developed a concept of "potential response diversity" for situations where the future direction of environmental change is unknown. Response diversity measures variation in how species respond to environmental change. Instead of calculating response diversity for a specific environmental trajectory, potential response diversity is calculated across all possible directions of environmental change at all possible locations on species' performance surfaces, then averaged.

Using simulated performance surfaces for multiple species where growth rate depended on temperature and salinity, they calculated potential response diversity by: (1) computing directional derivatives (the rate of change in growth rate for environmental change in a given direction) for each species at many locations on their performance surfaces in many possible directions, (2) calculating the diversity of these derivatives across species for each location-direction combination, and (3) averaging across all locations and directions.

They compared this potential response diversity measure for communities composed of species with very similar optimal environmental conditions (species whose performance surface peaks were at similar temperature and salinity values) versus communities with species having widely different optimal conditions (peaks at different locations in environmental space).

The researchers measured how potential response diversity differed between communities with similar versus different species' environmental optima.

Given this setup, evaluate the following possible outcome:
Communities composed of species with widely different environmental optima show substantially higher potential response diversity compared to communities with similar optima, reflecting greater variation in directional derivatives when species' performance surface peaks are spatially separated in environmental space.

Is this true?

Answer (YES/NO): YES